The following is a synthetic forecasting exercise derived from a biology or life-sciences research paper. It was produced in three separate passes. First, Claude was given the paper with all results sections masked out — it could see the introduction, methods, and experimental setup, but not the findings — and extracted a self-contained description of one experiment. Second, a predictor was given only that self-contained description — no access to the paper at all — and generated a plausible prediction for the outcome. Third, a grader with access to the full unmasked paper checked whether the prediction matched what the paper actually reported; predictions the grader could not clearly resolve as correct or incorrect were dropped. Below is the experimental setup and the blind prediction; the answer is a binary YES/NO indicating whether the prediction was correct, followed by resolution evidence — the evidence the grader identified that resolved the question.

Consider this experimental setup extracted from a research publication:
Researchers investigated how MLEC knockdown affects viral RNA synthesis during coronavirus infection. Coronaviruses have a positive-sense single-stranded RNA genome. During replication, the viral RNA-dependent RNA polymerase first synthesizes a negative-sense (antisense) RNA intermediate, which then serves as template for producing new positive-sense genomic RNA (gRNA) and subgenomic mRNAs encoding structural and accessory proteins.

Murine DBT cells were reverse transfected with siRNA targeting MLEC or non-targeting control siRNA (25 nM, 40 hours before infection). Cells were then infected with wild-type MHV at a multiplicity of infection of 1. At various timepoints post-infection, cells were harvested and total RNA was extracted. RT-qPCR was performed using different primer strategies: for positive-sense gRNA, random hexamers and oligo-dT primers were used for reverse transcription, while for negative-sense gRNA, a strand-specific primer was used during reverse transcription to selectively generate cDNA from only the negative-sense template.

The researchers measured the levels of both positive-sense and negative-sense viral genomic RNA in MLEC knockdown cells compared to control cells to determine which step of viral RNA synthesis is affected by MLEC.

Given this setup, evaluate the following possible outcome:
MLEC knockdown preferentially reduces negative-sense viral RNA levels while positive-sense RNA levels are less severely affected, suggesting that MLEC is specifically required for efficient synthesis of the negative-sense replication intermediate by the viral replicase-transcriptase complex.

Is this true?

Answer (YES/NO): NO